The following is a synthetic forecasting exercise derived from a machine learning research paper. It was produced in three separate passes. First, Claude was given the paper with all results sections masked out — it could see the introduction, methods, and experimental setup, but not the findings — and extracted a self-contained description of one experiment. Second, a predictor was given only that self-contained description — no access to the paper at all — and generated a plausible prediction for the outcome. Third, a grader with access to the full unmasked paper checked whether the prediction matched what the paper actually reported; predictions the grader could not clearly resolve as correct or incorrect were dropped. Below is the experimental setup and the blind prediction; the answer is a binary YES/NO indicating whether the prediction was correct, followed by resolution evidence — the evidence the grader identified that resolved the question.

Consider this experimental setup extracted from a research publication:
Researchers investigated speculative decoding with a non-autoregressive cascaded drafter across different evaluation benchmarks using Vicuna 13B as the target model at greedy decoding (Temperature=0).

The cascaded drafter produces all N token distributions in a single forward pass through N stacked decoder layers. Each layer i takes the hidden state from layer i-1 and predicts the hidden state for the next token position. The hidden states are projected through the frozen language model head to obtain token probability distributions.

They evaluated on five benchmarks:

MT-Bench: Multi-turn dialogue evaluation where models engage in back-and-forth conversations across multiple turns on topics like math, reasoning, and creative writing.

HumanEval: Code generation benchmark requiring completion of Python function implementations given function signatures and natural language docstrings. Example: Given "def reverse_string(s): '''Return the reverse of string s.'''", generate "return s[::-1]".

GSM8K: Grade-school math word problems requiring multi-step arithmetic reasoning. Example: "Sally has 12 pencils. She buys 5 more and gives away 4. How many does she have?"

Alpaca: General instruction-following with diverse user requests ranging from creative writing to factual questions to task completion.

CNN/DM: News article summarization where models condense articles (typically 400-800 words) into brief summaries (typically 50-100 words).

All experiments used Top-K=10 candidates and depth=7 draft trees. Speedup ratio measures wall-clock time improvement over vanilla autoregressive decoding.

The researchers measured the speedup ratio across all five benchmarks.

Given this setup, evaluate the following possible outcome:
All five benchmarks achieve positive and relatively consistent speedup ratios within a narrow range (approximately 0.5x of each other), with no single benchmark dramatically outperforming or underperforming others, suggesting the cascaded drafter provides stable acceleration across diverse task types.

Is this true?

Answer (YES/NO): NO